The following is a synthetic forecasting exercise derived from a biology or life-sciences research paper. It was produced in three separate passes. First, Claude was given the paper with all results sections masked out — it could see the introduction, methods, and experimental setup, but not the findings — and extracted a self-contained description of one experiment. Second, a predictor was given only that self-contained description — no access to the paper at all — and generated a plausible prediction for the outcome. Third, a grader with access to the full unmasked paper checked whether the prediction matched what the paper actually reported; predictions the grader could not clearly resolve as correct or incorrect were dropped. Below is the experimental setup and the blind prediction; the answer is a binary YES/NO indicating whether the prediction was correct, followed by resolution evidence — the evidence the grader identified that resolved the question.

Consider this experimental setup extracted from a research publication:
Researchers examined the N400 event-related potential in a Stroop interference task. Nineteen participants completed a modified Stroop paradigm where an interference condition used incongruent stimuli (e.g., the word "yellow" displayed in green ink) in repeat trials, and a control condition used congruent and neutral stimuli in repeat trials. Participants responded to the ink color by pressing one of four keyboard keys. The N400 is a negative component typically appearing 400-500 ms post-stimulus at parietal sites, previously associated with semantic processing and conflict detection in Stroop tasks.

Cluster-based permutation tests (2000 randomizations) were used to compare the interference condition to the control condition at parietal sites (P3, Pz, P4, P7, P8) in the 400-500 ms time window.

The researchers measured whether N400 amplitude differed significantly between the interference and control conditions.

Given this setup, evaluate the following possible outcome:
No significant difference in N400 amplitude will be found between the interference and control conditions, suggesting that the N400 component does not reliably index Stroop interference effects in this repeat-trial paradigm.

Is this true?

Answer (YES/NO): NO